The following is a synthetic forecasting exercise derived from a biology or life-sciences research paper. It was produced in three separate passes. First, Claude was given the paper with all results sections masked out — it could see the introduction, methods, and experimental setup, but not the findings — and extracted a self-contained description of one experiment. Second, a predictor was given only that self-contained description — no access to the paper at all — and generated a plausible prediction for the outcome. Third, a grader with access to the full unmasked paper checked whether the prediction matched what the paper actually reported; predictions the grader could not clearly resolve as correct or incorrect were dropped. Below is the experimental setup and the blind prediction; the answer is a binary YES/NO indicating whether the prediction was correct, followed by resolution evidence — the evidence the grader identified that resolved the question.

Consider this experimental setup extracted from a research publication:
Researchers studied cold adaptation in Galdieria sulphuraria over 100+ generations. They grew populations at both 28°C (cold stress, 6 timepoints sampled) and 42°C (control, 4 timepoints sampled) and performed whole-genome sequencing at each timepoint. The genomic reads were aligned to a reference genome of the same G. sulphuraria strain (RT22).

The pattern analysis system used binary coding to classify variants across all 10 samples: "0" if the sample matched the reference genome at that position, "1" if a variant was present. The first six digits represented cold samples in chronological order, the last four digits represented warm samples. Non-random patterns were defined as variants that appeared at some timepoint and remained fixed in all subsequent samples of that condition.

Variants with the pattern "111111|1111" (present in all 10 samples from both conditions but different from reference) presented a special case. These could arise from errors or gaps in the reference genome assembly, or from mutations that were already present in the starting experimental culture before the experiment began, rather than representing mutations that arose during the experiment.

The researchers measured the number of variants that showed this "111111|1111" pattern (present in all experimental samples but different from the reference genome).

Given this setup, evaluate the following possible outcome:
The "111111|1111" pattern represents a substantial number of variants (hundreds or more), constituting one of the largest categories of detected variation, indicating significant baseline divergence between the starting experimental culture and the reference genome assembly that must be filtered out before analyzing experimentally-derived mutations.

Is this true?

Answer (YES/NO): YES